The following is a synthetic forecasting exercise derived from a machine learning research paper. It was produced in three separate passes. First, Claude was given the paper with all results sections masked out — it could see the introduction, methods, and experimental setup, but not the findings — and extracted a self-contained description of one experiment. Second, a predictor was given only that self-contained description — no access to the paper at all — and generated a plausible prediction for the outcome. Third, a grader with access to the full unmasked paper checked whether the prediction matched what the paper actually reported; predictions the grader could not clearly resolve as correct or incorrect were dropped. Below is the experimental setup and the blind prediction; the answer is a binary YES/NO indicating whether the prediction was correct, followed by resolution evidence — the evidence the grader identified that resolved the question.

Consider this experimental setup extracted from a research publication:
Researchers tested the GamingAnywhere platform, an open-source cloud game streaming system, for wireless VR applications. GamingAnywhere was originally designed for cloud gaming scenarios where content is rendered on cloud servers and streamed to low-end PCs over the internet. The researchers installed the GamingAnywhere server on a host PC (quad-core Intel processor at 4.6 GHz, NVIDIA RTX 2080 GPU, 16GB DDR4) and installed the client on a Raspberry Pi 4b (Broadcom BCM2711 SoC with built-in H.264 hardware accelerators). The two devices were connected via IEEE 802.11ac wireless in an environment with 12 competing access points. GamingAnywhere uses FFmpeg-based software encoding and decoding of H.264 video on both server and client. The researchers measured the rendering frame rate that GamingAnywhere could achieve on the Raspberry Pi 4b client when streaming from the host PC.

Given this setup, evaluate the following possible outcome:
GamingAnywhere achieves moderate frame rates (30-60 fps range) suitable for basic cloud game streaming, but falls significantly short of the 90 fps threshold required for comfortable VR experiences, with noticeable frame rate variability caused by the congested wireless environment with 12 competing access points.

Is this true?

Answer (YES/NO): NO